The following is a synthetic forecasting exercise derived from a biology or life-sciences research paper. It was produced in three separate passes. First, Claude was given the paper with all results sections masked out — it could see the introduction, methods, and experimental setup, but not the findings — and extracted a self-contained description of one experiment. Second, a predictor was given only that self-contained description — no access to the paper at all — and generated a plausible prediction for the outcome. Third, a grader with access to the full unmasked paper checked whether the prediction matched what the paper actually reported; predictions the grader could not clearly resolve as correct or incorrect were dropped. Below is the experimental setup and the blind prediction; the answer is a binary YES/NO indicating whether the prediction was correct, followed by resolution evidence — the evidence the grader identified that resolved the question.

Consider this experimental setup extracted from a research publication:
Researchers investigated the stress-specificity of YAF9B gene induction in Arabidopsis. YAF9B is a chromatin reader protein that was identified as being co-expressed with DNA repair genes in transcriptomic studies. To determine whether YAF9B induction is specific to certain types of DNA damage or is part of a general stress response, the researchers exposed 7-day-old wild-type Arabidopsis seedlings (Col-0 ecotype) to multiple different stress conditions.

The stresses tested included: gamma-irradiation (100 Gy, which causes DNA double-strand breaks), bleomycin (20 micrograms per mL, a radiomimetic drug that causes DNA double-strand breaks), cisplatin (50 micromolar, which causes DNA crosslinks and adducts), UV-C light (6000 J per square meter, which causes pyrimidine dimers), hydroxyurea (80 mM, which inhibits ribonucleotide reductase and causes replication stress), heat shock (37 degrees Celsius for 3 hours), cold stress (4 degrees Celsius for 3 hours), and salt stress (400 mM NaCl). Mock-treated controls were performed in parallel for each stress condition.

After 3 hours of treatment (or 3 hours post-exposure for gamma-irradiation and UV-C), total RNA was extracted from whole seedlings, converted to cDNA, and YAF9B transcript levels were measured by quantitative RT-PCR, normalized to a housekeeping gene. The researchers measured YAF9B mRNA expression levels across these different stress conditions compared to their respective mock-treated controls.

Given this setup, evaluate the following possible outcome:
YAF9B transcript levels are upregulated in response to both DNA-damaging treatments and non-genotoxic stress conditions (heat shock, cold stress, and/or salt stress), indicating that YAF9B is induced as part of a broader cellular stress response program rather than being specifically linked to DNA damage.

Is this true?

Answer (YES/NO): NO